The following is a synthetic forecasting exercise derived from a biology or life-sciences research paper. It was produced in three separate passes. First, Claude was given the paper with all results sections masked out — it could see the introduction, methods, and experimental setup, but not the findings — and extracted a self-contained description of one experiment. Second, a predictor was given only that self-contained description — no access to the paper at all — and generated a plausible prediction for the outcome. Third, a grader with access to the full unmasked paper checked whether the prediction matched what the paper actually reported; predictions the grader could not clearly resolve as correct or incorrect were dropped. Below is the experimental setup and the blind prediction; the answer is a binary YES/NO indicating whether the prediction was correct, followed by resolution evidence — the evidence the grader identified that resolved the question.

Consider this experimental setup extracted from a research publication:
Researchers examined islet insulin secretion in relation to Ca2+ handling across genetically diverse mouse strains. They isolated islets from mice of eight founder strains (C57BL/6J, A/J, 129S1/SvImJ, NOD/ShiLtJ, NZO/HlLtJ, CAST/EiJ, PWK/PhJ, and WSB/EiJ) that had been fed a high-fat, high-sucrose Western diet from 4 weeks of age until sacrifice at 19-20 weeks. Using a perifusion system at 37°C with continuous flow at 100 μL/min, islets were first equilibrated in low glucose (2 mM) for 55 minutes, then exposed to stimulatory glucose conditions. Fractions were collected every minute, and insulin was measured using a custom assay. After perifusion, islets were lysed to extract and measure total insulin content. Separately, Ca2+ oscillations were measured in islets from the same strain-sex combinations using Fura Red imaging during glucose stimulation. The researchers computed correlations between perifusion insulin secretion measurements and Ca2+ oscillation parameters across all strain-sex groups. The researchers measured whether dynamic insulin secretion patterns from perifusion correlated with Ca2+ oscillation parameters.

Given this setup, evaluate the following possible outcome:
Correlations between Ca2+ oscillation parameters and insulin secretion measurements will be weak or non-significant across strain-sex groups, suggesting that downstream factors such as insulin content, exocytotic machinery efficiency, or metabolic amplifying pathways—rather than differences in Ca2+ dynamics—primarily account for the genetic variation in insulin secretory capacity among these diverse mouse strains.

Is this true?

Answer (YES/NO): NO